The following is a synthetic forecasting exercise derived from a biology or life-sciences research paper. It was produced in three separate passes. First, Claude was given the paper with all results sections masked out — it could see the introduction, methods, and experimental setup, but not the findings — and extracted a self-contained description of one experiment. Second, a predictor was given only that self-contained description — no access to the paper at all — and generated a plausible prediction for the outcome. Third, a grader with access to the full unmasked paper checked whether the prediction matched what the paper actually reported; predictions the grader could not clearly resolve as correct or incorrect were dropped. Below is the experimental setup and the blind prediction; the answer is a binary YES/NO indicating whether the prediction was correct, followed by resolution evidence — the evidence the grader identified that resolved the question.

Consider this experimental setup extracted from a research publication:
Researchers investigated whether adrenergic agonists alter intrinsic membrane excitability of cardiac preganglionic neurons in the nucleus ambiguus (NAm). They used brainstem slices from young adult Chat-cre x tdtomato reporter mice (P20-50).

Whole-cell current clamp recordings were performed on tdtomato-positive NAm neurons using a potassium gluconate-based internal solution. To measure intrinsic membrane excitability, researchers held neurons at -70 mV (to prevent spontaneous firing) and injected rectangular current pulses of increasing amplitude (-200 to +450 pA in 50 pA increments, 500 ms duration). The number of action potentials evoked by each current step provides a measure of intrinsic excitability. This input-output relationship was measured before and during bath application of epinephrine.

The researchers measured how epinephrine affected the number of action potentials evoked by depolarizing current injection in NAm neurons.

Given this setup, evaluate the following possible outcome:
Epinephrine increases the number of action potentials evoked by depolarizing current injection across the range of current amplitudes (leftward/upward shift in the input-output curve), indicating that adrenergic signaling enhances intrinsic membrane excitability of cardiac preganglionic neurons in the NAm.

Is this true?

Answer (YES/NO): NO